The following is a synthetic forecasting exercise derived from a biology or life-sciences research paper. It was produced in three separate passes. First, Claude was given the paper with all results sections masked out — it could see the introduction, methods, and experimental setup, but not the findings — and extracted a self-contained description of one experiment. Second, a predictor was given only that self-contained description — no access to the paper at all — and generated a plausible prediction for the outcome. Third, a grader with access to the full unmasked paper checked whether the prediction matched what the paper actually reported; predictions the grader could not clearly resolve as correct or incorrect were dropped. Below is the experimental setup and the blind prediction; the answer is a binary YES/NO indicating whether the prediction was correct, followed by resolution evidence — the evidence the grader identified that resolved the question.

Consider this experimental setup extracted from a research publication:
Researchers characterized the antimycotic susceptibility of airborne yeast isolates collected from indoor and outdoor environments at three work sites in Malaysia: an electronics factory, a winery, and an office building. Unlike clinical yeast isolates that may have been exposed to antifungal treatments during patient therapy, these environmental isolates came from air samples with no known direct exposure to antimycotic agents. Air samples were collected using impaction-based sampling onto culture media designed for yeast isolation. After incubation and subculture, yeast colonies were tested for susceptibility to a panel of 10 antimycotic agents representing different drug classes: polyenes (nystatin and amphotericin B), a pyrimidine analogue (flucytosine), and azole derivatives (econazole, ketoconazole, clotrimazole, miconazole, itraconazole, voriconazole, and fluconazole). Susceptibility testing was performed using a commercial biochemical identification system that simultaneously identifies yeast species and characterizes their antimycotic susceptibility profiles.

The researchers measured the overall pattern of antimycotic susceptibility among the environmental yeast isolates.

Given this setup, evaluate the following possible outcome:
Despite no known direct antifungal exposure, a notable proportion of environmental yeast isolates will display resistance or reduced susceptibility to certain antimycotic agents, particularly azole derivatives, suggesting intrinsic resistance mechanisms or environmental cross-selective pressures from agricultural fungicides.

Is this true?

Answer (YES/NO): NO